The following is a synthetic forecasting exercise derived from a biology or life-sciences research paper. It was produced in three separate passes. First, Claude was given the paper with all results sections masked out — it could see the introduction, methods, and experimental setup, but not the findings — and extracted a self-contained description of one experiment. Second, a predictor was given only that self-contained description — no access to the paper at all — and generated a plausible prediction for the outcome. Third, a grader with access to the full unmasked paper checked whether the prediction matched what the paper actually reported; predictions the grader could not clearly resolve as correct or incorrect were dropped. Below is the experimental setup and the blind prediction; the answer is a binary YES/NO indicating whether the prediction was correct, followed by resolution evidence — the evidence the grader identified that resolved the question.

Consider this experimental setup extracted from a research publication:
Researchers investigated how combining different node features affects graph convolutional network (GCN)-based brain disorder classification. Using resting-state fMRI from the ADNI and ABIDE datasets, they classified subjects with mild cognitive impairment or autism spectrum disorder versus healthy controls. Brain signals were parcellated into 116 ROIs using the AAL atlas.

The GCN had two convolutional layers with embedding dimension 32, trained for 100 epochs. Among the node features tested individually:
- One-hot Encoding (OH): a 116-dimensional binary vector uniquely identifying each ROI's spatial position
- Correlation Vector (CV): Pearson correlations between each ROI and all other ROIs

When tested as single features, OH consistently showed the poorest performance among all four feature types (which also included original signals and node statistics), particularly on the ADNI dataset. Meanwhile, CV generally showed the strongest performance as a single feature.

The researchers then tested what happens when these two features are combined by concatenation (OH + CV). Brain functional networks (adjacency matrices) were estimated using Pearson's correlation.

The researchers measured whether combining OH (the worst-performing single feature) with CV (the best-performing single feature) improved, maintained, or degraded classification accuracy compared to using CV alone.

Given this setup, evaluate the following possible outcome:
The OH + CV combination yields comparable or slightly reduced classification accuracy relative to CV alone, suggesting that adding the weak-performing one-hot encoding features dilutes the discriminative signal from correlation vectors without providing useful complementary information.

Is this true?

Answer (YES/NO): NO